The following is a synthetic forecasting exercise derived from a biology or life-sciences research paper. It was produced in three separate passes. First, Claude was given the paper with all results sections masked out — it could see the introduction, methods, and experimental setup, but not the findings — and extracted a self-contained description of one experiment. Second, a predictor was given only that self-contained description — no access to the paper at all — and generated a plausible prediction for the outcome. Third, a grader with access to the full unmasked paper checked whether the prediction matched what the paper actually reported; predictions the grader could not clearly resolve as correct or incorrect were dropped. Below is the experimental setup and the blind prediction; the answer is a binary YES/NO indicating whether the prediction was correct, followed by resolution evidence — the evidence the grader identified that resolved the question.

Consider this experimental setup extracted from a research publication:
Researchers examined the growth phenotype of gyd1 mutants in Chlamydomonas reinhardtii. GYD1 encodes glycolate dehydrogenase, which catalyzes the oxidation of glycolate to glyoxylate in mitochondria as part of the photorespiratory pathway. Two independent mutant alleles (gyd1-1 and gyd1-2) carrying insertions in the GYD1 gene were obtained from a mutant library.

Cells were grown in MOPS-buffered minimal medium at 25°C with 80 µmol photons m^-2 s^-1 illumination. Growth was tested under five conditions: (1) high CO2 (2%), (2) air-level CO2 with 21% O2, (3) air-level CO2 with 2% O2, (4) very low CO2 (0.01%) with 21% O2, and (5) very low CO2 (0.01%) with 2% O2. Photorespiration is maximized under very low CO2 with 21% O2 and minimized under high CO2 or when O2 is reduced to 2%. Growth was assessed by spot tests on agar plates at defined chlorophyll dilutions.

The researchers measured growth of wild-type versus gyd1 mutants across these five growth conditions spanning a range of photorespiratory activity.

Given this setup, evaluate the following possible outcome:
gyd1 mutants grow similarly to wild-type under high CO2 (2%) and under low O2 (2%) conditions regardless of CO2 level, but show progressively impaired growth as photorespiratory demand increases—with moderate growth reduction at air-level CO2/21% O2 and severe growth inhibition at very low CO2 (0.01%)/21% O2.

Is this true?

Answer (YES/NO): NO